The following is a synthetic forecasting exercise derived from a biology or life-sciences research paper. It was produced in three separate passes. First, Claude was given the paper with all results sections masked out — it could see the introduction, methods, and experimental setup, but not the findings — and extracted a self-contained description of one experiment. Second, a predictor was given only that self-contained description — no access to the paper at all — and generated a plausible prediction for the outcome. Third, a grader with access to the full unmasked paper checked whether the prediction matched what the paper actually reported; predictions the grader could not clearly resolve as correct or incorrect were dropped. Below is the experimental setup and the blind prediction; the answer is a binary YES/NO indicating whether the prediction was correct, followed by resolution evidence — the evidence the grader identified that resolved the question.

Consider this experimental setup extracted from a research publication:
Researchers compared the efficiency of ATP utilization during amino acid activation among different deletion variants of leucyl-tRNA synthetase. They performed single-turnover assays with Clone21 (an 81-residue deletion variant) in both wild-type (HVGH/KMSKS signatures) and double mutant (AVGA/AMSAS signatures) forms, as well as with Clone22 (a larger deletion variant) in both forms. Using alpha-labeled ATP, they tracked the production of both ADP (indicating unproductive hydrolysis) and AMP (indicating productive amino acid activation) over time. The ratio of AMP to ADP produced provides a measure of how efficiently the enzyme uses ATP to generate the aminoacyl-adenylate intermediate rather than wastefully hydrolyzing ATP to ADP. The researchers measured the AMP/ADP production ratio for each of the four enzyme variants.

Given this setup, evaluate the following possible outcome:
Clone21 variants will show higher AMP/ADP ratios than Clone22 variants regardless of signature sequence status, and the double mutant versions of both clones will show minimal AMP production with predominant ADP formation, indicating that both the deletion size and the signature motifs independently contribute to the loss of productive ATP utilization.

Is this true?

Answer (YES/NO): NO